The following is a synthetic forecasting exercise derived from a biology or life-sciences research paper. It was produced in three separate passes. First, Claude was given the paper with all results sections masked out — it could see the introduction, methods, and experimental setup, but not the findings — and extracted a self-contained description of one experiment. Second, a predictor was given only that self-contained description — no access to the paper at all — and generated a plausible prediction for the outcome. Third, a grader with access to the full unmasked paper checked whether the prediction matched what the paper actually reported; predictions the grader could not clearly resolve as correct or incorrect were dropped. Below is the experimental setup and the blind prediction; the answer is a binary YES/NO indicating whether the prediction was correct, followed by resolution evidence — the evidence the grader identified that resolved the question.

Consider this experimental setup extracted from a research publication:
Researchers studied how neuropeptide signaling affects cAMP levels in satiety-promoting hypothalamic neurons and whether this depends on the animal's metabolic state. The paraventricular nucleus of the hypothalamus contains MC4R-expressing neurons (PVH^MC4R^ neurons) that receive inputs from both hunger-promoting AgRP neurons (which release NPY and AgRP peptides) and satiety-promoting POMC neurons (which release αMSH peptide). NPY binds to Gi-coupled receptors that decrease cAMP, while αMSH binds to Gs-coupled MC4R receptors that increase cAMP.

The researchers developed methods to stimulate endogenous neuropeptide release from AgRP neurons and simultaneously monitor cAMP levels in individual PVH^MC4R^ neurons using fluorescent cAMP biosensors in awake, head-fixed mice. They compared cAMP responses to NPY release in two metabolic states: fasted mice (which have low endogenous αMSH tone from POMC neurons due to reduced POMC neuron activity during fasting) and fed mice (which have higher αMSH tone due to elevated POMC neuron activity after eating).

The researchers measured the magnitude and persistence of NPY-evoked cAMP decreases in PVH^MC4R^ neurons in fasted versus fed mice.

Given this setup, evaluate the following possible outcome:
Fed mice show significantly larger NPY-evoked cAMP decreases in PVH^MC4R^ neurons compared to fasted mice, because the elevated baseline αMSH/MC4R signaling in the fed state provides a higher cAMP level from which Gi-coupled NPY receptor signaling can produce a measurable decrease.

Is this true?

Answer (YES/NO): NO